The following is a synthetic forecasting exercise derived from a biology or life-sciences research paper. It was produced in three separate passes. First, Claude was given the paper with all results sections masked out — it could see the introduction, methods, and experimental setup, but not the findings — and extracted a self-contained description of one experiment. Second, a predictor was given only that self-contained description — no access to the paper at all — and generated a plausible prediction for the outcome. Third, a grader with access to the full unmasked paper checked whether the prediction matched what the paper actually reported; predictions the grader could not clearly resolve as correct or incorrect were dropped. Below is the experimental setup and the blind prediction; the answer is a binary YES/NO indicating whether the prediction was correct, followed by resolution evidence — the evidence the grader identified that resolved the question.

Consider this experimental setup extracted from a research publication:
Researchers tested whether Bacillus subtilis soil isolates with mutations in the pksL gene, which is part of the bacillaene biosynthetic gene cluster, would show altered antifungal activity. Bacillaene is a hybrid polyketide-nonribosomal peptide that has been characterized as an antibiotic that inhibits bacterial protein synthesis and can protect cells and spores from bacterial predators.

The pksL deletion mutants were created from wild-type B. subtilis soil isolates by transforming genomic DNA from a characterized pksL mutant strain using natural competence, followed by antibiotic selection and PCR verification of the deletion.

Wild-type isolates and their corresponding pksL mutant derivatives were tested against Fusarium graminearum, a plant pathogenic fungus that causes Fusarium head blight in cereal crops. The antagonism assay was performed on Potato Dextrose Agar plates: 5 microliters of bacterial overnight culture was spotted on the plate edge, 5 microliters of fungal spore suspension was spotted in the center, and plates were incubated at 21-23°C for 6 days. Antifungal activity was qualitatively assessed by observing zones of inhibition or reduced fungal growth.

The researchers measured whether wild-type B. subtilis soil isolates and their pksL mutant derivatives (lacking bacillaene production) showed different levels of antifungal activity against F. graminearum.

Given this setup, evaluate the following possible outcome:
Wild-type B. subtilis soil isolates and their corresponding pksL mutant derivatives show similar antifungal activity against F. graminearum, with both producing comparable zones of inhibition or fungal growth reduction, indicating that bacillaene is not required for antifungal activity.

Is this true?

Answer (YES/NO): YES